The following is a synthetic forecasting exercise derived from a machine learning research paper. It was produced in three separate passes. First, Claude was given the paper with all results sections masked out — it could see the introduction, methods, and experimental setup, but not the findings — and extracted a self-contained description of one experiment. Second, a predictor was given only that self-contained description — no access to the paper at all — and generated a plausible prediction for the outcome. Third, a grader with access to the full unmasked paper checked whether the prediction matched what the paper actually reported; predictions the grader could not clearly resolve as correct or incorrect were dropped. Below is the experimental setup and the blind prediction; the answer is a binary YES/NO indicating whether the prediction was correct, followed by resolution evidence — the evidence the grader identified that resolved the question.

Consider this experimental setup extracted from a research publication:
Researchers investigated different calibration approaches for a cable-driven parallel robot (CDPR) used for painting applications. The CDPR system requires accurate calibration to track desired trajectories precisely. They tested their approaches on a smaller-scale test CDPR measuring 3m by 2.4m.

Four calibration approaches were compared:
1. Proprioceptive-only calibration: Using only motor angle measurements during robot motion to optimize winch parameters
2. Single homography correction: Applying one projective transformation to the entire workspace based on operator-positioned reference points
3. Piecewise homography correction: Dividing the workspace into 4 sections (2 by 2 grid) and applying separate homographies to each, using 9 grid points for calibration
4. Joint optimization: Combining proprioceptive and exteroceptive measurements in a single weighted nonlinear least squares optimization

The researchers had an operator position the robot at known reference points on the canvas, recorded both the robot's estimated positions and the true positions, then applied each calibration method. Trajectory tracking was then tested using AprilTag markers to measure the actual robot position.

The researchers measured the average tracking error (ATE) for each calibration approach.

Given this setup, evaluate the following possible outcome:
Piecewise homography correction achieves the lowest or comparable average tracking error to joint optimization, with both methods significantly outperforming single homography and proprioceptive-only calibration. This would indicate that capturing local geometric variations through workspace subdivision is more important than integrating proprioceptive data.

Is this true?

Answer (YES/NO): NO